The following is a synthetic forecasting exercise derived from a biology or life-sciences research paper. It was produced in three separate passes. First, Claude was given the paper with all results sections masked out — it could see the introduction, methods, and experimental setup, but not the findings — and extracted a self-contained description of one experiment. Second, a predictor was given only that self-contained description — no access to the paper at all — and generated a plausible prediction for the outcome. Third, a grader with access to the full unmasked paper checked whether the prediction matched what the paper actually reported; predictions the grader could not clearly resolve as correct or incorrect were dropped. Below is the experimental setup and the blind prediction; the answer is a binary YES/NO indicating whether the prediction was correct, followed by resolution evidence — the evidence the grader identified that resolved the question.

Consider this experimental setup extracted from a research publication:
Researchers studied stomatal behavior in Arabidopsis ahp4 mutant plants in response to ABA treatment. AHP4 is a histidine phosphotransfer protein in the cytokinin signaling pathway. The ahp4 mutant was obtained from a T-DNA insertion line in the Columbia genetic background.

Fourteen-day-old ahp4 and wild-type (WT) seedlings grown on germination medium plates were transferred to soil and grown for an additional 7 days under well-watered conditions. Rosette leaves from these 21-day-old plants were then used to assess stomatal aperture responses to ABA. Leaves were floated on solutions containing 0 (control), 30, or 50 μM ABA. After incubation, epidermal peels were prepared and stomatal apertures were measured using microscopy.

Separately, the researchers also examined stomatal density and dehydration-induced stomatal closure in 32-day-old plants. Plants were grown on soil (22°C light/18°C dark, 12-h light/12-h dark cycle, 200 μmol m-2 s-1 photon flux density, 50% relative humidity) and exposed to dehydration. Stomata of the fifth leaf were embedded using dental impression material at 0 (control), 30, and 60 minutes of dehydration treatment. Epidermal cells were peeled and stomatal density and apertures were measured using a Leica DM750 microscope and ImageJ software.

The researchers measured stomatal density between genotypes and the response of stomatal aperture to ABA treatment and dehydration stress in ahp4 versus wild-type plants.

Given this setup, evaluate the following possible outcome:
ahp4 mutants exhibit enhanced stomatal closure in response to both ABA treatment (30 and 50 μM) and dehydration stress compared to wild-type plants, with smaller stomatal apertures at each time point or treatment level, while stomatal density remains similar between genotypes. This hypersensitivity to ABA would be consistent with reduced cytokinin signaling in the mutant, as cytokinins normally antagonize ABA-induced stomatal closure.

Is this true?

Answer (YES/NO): NO